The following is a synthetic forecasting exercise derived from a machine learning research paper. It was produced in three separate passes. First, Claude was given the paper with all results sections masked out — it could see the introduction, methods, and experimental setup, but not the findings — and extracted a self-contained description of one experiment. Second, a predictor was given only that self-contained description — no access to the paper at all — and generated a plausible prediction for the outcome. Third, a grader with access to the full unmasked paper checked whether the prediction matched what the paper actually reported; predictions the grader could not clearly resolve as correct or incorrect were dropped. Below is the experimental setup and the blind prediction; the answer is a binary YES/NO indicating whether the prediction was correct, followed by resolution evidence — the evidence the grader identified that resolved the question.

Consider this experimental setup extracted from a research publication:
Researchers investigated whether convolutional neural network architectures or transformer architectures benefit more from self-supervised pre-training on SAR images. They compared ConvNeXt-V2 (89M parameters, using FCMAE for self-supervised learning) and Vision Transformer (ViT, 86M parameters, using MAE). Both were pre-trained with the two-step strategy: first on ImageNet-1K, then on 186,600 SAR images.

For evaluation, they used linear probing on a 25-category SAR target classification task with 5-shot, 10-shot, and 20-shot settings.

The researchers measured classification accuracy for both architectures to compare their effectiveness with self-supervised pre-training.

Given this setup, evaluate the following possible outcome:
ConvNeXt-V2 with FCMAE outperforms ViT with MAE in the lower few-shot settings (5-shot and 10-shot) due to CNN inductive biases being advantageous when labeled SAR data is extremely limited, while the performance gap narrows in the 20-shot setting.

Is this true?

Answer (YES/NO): NO